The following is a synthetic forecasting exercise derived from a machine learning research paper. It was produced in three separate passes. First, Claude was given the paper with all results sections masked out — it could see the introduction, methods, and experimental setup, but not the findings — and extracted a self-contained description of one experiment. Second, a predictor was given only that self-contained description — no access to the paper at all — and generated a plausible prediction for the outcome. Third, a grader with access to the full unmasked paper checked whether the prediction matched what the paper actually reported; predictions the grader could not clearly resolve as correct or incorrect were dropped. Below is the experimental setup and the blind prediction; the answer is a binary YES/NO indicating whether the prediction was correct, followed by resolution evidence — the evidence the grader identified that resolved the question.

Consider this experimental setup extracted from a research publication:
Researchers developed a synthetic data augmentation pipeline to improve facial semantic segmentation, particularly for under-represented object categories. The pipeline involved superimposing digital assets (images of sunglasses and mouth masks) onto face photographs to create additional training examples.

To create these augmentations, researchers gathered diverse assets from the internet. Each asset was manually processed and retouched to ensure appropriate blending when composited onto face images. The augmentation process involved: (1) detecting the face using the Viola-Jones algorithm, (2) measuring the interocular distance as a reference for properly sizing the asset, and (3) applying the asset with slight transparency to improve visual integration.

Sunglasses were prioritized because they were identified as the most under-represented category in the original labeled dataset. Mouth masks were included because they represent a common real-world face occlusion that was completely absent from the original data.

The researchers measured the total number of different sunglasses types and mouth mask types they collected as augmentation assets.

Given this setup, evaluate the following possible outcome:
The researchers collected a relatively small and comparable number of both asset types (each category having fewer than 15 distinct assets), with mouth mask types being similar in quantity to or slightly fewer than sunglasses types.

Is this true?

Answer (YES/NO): NO